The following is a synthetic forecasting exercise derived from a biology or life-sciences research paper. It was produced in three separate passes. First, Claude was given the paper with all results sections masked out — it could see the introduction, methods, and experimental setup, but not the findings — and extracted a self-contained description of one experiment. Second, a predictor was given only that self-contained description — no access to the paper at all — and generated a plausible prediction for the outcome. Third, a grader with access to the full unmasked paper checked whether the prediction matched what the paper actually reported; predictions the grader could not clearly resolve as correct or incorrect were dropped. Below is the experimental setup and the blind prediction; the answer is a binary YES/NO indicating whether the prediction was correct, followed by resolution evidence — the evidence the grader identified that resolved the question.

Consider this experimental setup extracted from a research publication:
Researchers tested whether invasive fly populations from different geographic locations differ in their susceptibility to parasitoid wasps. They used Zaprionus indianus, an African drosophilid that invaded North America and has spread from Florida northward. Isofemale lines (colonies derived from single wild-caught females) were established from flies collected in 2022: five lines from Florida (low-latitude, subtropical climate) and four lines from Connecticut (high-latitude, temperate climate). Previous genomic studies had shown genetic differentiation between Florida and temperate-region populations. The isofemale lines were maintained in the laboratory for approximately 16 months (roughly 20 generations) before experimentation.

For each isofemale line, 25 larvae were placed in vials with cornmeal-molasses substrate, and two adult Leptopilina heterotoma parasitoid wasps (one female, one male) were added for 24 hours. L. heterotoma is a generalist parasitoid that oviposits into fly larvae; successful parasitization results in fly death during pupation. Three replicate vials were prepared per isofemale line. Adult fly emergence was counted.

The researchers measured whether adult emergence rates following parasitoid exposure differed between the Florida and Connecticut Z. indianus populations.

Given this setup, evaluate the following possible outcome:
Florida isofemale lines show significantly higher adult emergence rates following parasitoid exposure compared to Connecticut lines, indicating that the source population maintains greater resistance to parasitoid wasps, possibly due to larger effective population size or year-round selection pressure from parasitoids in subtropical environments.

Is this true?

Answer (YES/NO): NO